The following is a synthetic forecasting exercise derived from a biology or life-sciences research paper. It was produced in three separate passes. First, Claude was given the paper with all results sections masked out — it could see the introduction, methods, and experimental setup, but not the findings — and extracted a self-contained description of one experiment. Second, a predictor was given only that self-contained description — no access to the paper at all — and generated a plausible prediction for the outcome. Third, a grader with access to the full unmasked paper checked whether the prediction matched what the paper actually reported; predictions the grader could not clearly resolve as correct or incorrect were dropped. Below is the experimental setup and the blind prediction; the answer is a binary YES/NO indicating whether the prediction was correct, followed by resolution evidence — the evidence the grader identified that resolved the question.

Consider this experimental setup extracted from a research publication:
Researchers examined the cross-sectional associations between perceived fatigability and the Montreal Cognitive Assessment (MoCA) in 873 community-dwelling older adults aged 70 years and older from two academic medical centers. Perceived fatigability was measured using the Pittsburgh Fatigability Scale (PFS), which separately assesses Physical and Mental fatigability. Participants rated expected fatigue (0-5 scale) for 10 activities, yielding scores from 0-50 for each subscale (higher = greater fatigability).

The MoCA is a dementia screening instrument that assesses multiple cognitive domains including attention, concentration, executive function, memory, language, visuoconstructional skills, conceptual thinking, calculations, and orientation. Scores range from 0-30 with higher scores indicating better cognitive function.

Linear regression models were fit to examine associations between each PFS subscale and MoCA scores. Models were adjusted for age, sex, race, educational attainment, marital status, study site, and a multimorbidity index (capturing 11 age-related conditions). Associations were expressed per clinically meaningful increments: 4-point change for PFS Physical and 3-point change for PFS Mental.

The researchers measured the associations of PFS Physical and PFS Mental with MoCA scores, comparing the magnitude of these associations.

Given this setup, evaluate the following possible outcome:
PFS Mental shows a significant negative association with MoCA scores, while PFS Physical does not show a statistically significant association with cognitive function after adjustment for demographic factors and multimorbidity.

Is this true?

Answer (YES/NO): NO